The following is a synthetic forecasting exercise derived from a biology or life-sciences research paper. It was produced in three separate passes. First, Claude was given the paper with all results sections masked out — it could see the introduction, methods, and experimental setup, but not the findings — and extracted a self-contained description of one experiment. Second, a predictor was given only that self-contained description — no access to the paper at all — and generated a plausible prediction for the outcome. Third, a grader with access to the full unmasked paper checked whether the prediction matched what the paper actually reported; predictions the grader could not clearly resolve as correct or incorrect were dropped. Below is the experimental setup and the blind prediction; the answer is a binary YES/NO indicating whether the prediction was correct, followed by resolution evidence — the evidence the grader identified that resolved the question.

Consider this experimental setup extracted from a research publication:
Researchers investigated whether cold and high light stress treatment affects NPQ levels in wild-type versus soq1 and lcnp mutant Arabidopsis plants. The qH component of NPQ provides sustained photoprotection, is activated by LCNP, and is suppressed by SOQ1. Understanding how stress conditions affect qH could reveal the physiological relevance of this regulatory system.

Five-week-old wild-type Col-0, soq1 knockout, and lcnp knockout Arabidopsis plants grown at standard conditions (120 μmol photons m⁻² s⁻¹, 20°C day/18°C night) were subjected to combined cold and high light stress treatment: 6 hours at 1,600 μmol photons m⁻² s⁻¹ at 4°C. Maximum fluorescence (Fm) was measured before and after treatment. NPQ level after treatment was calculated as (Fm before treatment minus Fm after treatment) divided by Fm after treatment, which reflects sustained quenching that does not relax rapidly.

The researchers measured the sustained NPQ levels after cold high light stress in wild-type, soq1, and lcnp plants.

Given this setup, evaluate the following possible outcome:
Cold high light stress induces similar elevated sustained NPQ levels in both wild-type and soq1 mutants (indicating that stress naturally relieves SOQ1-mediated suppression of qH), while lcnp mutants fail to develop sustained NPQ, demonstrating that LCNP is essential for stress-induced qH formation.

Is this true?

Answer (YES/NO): NO